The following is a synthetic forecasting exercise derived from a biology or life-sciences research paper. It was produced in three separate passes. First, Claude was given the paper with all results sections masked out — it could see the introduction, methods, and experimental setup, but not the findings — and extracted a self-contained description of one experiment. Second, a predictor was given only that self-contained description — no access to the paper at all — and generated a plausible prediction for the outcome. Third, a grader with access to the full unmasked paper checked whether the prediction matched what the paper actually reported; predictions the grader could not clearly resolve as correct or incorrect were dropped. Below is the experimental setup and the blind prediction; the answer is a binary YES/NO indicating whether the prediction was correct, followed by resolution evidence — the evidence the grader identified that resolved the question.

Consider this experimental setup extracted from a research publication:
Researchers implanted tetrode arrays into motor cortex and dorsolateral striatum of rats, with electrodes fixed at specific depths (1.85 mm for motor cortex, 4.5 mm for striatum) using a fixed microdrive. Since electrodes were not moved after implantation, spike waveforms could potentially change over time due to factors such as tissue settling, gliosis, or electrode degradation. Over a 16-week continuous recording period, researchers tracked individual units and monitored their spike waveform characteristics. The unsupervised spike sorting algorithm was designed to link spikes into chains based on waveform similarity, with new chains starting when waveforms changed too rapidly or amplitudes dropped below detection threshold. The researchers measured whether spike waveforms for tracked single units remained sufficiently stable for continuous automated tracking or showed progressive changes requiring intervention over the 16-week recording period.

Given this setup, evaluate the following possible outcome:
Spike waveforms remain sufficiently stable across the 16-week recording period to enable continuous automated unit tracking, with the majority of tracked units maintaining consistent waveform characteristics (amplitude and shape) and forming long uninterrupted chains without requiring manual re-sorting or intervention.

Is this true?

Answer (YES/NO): NO